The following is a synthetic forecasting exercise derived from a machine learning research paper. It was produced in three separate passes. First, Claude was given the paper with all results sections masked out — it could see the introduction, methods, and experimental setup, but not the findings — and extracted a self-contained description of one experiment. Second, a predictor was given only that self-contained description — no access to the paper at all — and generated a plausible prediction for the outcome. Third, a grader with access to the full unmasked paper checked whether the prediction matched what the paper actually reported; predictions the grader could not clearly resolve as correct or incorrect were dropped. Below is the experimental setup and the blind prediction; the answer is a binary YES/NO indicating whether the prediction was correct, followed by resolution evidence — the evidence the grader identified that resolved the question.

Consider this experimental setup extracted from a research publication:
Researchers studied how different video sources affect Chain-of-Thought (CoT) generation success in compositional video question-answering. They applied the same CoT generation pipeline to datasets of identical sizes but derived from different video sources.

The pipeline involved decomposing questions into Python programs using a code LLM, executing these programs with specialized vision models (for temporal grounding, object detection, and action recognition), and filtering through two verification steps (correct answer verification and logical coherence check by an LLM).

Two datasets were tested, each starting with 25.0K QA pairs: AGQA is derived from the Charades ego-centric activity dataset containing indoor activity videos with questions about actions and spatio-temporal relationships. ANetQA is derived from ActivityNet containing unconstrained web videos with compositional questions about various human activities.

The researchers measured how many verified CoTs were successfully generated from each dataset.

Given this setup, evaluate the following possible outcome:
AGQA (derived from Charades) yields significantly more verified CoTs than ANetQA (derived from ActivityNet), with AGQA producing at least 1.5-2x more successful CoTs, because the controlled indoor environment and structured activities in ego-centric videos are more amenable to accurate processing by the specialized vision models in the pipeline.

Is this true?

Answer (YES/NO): YES